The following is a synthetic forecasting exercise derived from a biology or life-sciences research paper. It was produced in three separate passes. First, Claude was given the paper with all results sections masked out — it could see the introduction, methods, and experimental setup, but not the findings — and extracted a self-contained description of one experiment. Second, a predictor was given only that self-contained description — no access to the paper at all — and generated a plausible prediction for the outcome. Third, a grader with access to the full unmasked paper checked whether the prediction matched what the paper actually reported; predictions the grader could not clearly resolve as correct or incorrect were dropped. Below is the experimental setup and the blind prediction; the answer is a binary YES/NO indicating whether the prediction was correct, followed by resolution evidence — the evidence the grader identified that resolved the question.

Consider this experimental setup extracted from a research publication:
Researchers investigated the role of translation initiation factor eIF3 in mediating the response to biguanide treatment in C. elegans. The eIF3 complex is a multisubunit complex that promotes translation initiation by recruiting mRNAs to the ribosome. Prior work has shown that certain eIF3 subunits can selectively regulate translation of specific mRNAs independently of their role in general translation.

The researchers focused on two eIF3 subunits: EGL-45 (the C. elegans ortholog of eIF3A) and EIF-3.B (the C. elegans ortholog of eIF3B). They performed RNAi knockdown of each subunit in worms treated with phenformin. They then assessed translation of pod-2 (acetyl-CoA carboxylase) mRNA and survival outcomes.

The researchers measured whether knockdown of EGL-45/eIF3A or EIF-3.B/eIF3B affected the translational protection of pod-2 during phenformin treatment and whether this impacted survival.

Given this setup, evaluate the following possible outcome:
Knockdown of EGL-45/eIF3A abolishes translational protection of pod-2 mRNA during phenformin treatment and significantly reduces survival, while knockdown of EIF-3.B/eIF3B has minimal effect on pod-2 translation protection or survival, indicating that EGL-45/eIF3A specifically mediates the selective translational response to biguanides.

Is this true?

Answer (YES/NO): NO